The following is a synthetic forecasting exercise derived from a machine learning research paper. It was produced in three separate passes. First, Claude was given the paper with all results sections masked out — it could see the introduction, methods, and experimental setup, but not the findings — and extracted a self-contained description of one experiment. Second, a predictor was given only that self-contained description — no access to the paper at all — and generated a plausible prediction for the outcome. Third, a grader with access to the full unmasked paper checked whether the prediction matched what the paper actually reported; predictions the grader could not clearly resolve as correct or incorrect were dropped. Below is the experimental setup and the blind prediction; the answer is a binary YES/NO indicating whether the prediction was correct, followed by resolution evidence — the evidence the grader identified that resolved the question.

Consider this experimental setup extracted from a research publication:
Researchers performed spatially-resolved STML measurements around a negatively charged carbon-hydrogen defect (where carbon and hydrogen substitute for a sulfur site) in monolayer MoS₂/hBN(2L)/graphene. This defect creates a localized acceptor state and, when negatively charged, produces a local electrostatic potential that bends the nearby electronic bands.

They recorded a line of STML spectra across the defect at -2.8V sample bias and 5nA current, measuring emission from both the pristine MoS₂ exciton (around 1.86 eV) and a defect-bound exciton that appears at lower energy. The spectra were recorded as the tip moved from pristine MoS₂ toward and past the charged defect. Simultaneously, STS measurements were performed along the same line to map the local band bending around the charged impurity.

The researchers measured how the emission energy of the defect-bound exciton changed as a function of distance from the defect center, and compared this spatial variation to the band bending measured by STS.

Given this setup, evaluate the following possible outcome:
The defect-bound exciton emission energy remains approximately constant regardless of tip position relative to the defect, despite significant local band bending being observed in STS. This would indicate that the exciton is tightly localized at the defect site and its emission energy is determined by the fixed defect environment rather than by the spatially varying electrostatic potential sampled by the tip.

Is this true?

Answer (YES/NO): NO